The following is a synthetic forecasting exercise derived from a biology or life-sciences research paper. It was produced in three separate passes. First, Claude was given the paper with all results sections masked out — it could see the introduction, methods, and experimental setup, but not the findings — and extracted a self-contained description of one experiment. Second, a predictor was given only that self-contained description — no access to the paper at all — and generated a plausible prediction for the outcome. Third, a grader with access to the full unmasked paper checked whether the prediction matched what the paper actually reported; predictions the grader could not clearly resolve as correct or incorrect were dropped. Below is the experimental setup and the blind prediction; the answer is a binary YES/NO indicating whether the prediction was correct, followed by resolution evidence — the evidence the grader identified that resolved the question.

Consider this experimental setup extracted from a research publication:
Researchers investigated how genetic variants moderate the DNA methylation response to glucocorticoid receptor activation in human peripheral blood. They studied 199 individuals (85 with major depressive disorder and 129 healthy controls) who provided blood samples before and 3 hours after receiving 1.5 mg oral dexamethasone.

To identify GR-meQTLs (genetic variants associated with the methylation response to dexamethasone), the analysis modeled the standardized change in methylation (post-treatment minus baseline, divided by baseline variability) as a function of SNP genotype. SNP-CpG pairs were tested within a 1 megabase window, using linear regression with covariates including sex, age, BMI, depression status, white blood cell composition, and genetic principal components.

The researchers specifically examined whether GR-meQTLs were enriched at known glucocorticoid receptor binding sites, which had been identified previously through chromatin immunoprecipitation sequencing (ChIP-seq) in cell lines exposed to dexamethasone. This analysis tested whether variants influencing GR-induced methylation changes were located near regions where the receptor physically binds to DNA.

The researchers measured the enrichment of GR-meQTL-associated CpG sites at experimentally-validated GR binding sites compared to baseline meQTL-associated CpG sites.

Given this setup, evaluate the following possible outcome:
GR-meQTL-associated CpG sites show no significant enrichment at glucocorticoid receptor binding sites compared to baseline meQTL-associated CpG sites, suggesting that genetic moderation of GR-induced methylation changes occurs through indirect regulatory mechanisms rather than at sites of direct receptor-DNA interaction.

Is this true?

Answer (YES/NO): NO